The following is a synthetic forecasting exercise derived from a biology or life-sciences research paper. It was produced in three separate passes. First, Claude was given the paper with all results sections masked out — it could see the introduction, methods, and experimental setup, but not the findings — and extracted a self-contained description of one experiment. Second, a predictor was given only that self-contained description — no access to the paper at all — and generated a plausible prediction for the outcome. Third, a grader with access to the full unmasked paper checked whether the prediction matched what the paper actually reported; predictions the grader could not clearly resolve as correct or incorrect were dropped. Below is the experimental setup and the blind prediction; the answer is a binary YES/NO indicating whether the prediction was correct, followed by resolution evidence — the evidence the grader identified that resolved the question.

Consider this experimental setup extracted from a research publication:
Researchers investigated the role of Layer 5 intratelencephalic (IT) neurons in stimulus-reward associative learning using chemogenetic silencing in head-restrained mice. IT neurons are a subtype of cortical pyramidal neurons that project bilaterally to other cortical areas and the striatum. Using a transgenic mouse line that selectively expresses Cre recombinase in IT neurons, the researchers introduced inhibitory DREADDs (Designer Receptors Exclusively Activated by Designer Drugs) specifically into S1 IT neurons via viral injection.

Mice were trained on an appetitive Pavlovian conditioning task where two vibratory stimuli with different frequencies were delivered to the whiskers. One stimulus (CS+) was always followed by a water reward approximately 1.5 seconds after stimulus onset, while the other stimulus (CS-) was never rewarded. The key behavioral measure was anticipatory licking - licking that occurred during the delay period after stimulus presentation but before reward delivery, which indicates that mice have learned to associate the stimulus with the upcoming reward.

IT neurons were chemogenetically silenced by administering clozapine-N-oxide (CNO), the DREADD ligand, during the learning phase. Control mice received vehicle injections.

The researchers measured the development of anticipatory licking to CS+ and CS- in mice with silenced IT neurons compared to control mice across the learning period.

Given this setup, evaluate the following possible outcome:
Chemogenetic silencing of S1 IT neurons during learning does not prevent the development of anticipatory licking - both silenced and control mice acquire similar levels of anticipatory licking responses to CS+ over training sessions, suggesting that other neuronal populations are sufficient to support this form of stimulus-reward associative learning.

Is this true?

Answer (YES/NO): NO